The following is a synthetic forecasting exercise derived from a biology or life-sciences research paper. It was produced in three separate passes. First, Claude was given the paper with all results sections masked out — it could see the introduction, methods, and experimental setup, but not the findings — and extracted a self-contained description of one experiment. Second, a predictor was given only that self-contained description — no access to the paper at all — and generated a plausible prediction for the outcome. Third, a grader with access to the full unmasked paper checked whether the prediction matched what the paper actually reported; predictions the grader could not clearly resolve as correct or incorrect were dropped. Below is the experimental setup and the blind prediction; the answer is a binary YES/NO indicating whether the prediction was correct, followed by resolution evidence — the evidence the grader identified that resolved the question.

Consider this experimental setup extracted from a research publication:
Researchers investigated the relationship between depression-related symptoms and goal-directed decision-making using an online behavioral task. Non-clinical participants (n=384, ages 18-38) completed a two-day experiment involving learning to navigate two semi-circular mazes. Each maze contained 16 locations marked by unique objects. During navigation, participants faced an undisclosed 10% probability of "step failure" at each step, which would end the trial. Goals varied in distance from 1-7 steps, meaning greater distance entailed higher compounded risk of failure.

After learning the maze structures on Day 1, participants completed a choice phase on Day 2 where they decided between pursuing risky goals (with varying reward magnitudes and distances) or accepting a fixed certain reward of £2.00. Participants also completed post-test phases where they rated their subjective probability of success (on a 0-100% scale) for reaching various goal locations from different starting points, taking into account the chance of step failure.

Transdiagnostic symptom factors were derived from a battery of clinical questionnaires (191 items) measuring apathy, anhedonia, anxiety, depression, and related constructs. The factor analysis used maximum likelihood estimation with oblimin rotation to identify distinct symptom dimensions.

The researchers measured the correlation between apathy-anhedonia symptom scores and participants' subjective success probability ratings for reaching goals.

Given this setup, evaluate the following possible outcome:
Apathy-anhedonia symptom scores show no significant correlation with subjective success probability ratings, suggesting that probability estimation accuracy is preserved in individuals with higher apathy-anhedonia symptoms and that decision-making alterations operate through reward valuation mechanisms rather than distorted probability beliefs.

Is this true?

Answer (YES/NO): NO